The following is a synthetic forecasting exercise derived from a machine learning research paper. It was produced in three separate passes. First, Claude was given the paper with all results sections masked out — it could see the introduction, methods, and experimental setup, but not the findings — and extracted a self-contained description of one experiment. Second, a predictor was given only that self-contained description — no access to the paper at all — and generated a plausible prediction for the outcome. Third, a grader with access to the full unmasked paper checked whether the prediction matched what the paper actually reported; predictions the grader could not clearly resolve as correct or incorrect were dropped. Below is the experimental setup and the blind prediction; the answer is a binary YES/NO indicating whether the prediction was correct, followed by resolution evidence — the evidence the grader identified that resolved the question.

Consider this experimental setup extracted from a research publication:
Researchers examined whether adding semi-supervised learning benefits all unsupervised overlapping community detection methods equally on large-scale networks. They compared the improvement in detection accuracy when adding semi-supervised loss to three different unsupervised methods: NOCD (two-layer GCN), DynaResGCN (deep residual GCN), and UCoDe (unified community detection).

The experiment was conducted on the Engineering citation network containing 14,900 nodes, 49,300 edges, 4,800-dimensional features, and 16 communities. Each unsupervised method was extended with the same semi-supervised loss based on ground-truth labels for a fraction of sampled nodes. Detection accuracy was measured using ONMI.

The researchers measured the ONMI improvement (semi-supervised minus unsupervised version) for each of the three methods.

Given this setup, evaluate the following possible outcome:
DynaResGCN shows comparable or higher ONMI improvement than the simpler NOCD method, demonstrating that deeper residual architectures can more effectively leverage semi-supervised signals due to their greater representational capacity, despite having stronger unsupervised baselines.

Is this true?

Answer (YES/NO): NO